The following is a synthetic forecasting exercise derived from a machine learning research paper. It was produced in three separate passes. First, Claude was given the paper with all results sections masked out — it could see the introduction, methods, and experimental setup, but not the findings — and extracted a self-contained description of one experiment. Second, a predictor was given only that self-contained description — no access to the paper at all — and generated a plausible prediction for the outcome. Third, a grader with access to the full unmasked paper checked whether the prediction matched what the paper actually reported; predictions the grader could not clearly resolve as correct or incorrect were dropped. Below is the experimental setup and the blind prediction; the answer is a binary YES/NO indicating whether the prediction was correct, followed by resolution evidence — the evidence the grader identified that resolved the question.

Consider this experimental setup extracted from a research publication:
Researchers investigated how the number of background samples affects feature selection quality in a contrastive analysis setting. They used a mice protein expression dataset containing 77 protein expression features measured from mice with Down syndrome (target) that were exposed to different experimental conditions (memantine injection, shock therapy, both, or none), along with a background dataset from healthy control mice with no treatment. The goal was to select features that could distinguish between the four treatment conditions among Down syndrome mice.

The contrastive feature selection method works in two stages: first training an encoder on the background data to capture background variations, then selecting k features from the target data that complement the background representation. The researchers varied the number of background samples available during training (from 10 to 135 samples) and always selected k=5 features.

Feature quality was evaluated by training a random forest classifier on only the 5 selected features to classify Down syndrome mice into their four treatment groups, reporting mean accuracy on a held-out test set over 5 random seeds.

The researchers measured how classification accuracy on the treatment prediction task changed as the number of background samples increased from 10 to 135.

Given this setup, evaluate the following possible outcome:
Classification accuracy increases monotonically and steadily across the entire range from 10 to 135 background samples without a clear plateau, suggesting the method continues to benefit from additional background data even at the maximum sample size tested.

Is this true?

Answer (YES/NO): NO